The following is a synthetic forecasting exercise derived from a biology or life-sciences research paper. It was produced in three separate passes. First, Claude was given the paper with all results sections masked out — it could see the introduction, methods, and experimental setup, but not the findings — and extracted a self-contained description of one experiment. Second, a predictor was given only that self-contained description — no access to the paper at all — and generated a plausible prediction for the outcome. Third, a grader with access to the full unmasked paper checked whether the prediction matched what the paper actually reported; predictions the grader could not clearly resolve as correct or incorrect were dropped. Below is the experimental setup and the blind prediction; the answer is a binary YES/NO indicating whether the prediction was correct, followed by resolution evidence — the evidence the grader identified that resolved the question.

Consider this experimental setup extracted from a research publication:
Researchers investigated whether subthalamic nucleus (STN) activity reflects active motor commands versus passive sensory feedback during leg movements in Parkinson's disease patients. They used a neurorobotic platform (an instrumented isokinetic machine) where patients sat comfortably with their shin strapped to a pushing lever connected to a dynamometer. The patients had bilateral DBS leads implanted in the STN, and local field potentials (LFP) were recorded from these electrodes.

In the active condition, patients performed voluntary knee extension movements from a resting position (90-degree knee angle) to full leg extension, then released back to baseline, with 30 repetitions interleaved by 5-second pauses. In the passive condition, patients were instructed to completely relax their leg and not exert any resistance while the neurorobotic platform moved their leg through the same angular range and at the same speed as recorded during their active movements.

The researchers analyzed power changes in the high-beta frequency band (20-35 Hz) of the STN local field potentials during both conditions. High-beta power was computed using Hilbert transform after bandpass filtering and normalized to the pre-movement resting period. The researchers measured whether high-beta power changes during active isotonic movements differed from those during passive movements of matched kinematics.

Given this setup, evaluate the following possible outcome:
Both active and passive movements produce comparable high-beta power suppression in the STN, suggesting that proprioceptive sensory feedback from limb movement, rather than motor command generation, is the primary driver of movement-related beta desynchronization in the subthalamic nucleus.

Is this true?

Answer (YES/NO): NO